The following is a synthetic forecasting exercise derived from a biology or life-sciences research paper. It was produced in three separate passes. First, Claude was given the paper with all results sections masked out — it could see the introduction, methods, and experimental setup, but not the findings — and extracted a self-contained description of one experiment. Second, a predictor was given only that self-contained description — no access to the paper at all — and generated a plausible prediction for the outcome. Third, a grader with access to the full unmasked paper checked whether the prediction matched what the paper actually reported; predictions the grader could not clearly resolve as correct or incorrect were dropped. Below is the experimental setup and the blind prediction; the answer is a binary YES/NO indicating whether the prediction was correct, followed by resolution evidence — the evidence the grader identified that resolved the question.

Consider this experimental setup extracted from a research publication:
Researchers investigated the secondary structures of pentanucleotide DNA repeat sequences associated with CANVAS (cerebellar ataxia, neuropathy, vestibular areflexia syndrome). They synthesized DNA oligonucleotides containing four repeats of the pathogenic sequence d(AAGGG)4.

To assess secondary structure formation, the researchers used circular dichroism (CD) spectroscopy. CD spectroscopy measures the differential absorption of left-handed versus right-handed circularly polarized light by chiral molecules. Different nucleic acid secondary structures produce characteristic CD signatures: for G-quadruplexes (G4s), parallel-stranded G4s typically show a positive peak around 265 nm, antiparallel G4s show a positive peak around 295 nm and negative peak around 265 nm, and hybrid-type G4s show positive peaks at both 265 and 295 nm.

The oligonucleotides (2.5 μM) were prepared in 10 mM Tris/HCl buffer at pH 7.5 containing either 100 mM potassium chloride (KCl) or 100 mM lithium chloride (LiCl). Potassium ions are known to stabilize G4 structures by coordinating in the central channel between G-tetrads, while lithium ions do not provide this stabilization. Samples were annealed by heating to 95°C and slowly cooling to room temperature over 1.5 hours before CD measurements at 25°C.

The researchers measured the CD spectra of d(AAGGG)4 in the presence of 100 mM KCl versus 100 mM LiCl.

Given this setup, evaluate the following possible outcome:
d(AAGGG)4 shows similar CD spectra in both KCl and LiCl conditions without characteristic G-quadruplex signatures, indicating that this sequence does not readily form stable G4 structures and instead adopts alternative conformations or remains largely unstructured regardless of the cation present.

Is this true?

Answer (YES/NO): NO